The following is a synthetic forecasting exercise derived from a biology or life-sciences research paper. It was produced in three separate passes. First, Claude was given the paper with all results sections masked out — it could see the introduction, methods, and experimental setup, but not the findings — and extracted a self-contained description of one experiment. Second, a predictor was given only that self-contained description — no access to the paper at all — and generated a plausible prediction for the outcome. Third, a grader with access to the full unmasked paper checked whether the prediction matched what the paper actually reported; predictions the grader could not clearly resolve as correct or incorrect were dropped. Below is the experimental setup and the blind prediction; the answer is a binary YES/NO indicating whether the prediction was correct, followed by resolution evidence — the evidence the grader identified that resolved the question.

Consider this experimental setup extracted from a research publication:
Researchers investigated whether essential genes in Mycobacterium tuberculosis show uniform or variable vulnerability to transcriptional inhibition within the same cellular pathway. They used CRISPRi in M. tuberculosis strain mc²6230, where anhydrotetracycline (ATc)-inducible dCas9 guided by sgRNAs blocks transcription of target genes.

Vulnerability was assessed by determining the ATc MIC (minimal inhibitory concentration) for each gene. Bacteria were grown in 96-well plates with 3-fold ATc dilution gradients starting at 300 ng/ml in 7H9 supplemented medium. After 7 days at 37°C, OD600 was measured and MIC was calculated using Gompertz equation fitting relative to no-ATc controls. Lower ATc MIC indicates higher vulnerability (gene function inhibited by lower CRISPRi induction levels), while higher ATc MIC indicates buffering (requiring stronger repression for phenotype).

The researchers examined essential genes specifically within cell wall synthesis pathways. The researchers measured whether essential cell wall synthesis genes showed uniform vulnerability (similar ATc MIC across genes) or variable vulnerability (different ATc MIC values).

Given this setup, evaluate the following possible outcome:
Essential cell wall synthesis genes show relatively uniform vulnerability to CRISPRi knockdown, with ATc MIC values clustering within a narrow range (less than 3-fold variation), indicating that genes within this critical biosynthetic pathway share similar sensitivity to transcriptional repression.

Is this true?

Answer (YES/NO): NO